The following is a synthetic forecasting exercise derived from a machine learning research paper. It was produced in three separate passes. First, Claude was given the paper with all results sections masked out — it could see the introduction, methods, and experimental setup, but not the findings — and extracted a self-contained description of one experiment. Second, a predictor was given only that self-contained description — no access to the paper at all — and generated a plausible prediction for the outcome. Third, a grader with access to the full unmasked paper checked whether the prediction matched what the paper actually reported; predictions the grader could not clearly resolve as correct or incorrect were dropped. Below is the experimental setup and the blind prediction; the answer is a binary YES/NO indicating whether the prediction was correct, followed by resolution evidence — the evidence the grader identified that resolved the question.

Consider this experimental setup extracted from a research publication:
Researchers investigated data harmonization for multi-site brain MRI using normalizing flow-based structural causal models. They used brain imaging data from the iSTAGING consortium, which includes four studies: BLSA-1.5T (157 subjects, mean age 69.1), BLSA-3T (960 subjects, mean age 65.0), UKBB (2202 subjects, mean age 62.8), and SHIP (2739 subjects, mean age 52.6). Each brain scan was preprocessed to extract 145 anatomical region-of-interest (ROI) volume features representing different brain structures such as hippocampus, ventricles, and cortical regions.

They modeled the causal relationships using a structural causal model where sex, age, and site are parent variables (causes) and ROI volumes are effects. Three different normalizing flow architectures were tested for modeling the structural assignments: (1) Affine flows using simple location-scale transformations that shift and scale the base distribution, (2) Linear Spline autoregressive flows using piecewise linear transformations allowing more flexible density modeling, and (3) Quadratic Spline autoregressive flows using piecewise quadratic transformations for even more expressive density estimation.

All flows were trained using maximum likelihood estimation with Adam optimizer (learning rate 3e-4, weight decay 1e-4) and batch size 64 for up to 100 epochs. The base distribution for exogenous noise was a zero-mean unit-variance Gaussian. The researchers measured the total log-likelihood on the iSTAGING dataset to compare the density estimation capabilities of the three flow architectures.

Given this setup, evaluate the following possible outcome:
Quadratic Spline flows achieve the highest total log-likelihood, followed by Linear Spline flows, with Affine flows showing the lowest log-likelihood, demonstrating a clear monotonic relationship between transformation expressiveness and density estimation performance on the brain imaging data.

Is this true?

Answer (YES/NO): YES